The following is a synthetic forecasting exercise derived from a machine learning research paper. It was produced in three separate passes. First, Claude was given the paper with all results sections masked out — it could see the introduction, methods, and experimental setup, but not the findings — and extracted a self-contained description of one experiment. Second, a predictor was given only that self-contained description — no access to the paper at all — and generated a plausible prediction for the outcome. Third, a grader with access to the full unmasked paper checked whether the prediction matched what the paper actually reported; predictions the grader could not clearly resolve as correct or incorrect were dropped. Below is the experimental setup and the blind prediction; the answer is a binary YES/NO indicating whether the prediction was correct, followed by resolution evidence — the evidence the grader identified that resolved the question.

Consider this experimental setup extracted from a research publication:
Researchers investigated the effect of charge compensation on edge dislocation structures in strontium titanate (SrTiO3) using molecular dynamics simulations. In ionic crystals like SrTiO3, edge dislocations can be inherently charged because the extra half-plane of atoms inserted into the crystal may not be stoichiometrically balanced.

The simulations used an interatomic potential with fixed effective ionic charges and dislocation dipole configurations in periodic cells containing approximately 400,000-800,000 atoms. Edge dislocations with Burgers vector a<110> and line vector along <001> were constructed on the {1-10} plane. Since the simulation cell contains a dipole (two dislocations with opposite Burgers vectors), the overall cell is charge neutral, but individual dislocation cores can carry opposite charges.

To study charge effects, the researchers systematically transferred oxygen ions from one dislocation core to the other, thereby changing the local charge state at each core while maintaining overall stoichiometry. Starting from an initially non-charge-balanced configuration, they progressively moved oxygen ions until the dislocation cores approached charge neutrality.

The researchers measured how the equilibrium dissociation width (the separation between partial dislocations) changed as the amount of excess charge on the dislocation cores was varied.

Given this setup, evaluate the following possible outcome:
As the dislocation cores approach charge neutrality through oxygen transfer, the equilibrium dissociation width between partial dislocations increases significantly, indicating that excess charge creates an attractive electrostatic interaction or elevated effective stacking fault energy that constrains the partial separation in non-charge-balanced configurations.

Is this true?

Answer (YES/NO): NO